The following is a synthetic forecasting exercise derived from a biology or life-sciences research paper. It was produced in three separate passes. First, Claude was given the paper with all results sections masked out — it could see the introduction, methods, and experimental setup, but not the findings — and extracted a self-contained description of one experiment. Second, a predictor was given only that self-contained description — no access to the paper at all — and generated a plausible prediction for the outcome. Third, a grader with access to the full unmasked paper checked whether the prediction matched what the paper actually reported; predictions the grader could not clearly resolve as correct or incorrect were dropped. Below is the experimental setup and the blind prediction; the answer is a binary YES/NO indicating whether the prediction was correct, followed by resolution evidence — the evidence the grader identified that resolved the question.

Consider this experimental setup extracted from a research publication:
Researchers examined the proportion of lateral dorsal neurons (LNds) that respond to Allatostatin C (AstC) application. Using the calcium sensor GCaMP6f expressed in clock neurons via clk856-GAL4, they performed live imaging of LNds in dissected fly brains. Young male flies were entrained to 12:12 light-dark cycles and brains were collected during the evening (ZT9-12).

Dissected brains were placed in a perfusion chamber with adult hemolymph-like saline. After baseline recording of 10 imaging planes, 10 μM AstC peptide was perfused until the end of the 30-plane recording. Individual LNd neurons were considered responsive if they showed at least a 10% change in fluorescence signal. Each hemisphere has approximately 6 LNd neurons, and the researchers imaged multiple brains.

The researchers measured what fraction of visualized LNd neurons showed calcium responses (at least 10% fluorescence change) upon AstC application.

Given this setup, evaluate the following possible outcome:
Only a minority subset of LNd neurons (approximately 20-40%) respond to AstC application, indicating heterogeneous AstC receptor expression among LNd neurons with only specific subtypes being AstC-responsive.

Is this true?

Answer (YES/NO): NO